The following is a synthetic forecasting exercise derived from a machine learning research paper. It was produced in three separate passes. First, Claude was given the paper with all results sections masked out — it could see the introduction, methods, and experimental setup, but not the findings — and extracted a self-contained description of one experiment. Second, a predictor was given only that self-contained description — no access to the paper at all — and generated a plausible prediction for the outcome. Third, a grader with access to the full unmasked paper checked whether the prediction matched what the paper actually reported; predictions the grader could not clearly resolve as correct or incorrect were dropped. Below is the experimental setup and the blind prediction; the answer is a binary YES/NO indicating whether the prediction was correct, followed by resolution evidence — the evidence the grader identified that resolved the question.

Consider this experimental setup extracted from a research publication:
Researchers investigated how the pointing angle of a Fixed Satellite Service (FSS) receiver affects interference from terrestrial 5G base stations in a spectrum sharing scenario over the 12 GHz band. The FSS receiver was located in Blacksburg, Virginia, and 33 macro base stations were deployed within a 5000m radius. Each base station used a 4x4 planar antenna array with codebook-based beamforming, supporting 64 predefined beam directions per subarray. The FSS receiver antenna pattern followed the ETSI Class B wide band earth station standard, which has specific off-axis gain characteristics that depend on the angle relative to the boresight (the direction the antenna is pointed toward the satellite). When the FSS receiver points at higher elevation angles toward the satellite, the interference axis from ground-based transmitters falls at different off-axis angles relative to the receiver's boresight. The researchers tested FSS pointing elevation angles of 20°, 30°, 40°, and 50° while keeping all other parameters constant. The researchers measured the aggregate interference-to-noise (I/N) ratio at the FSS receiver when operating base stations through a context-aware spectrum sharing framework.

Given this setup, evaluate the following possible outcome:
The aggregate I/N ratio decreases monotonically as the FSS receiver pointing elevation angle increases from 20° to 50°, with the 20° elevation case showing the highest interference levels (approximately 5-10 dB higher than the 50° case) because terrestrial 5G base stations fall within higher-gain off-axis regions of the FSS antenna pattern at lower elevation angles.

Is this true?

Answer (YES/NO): NO